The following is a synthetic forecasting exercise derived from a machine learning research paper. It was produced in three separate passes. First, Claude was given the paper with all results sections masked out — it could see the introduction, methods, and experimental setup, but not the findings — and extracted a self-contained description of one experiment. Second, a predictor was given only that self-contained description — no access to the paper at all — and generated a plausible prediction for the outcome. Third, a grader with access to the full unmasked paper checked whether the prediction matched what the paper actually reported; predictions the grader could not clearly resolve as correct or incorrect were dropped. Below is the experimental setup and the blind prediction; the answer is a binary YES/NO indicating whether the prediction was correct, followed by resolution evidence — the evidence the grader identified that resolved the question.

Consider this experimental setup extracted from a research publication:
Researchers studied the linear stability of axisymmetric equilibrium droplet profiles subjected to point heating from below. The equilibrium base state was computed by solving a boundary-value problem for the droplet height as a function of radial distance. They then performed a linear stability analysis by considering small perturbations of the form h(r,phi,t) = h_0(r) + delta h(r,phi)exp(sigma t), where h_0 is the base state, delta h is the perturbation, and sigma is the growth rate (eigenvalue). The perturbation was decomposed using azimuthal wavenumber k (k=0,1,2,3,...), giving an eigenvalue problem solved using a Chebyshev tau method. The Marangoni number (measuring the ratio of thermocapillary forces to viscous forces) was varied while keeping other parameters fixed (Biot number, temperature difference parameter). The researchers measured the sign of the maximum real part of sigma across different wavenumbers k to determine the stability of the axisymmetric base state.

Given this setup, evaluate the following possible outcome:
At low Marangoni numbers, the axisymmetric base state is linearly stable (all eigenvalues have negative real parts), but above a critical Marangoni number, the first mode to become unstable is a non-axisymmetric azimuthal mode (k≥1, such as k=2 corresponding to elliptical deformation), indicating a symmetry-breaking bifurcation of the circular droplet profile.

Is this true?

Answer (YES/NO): NO